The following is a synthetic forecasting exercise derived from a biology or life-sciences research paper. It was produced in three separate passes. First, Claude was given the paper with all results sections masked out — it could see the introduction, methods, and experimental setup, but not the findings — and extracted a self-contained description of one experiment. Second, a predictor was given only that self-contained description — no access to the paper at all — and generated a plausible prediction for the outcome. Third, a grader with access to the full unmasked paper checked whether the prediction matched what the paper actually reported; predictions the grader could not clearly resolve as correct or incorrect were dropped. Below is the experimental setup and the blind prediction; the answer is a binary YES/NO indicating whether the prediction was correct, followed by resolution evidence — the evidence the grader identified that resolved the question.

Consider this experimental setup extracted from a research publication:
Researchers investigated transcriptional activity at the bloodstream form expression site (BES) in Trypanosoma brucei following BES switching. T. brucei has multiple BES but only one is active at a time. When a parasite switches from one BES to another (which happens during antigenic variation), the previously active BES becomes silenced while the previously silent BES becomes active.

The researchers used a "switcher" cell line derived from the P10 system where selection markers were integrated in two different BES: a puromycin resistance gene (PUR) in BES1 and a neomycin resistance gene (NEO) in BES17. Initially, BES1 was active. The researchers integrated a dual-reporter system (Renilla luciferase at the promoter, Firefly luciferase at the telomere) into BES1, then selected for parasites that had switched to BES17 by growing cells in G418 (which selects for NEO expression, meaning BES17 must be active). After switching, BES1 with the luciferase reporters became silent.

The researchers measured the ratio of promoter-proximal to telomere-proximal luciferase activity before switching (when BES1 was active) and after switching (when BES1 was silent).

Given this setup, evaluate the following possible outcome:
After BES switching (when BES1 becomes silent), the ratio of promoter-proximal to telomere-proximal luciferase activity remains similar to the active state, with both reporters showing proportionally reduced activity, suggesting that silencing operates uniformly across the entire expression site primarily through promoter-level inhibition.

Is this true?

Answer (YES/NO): NO